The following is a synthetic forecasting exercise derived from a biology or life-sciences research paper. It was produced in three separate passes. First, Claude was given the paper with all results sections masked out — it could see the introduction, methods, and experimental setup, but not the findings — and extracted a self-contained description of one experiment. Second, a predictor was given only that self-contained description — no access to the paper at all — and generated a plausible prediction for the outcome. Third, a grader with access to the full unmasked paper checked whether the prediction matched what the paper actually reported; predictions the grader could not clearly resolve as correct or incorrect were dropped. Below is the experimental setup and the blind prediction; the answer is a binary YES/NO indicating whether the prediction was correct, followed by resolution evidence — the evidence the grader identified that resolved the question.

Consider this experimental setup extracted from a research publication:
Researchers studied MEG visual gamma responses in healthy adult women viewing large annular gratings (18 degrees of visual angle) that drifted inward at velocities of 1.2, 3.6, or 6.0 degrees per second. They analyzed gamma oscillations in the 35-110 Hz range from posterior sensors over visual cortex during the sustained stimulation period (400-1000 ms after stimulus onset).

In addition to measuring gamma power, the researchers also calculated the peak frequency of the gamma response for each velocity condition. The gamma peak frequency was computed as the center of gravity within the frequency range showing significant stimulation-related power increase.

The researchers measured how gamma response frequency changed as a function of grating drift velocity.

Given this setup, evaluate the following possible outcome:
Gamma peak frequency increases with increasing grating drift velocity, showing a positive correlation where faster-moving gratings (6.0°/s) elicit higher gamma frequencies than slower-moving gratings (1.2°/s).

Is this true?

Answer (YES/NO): YES